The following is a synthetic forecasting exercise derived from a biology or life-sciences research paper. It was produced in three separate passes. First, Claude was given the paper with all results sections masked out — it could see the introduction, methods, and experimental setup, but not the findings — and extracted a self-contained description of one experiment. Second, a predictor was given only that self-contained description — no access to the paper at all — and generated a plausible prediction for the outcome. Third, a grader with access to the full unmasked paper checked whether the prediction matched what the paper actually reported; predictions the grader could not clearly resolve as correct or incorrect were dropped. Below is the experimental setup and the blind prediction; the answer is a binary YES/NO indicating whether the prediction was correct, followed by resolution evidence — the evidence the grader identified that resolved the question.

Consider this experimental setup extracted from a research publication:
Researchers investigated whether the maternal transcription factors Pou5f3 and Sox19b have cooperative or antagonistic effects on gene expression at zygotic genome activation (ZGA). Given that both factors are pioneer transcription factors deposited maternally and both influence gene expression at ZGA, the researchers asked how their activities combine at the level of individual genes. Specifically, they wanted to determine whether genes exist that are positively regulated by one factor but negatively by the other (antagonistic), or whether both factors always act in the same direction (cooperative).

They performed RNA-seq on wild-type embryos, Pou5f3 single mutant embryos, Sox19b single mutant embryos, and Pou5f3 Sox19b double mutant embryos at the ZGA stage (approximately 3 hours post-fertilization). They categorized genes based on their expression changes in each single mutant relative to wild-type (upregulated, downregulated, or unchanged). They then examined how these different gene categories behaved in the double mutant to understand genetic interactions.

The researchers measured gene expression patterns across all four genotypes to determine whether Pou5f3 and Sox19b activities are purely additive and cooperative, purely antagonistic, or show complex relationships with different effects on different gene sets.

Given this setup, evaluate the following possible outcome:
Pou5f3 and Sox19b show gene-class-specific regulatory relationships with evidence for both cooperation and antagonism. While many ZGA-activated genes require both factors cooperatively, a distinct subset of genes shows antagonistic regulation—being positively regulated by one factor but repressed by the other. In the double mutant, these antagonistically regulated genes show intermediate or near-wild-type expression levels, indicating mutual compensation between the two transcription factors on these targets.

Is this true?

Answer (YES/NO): NO